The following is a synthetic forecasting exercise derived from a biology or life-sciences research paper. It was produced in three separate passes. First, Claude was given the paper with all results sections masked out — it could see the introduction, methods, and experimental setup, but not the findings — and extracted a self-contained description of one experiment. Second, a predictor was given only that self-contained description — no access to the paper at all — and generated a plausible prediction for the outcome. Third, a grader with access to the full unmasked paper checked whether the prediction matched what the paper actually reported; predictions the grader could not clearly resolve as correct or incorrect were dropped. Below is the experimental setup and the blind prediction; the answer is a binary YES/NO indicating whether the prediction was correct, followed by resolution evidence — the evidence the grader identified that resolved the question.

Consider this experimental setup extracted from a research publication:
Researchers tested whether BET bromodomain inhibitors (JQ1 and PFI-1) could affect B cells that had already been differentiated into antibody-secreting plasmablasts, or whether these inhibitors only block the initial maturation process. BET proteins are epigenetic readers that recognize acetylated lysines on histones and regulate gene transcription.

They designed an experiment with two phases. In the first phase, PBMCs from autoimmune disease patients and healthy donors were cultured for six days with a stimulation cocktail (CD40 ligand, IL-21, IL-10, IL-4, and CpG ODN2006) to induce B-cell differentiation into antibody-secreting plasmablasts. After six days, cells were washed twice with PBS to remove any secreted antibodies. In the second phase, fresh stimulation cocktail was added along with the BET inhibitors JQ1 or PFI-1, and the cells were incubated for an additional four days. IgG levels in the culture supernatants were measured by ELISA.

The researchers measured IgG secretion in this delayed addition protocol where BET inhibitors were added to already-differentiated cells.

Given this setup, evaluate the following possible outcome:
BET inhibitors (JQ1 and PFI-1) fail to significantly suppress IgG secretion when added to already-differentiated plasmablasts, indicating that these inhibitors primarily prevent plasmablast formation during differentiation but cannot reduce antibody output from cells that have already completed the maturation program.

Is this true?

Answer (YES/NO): NO